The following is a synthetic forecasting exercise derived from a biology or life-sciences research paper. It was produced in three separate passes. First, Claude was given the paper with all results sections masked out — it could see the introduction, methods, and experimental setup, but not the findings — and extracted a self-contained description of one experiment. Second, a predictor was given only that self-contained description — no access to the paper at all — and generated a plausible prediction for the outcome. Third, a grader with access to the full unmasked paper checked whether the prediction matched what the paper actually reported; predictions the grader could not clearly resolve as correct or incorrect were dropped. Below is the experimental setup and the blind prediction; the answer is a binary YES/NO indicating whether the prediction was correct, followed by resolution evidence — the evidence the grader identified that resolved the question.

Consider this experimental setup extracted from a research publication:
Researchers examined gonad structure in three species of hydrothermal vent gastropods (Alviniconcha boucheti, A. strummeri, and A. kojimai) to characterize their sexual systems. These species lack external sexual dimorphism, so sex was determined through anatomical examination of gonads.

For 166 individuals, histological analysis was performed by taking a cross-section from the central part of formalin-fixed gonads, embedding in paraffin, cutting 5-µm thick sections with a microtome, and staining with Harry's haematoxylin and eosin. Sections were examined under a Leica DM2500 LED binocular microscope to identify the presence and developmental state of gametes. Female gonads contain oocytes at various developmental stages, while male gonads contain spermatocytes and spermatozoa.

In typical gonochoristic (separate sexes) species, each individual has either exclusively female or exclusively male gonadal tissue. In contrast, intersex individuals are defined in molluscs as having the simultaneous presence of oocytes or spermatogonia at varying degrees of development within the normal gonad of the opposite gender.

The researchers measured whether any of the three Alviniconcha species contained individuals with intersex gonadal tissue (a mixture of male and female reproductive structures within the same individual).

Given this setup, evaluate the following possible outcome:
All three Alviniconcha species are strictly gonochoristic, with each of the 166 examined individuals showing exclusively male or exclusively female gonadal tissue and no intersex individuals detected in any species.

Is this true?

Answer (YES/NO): NO